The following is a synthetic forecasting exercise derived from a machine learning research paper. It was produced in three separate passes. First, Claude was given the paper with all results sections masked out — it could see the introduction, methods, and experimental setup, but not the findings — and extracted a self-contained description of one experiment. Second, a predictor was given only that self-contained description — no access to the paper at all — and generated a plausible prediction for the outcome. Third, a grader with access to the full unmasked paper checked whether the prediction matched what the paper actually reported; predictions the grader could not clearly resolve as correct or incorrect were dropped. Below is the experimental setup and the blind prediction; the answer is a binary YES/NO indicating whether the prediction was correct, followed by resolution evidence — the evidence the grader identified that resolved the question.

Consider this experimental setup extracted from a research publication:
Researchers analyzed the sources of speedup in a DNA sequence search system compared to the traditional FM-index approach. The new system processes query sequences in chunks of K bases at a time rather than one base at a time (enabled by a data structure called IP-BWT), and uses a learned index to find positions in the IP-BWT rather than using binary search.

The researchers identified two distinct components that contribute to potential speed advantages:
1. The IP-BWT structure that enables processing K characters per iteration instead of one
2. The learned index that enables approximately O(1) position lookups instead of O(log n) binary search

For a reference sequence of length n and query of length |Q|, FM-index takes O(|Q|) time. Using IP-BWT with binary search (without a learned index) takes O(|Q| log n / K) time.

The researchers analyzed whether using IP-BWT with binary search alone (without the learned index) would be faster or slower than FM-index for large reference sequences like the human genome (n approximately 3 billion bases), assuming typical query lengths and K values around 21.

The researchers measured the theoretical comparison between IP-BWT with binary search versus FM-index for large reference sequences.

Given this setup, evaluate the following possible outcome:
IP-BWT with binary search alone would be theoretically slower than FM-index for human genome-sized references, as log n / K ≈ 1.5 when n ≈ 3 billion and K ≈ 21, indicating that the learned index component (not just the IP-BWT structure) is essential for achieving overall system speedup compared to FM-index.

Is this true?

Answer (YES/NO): NO